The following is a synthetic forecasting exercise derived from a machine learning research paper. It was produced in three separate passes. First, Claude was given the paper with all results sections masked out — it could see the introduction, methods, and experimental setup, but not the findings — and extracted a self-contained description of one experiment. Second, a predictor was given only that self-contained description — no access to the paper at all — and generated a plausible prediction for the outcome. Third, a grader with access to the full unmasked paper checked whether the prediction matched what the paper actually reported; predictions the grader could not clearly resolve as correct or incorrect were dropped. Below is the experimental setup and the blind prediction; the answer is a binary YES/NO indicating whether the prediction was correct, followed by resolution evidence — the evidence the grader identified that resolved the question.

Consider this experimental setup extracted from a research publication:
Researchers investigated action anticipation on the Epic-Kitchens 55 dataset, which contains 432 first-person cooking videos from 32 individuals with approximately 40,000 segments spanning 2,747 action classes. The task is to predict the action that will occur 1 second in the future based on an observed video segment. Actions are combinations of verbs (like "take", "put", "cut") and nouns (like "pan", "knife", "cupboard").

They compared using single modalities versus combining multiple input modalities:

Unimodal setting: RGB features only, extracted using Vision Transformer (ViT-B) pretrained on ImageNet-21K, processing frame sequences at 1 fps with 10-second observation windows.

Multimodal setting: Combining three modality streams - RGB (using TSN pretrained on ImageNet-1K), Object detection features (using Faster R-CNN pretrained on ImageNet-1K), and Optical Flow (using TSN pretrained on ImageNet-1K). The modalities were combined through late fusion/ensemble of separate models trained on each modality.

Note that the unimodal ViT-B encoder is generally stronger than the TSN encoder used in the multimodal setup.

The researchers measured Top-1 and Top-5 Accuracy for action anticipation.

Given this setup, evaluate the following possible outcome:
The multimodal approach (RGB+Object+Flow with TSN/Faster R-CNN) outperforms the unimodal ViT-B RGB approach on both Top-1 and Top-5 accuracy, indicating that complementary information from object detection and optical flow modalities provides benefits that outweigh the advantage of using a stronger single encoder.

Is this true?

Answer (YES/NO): YES